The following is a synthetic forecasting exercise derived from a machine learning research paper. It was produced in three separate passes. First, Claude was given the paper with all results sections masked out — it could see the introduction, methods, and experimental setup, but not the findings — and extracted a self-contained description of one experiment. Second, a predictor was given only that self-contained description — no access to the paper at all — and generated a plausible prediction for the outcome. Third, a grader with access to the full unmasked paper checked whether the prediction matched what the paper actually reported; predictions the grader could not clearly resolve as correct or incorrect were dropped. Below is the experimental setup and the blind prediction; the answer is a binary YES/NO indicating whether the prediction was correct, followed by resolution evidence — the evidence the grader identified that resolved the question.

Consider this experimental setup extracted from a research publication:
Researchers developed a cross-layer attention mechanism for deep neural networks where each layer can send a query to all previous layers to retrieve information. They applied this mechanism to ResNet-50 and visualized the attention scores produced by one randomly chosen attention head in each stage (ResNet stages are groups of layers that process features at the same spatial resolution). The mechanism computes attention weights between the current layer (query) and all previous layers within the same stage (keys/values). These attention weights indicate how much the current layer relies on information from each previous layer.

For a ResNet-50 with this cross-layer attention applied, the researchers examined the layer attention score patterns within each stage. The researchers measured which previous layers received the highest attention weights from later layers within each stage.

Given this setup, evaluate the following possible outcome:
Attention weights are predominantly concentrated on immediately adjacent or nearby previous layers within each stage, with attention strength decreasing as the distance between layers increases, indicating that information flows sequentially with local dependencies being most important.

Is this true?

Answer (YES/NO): NO